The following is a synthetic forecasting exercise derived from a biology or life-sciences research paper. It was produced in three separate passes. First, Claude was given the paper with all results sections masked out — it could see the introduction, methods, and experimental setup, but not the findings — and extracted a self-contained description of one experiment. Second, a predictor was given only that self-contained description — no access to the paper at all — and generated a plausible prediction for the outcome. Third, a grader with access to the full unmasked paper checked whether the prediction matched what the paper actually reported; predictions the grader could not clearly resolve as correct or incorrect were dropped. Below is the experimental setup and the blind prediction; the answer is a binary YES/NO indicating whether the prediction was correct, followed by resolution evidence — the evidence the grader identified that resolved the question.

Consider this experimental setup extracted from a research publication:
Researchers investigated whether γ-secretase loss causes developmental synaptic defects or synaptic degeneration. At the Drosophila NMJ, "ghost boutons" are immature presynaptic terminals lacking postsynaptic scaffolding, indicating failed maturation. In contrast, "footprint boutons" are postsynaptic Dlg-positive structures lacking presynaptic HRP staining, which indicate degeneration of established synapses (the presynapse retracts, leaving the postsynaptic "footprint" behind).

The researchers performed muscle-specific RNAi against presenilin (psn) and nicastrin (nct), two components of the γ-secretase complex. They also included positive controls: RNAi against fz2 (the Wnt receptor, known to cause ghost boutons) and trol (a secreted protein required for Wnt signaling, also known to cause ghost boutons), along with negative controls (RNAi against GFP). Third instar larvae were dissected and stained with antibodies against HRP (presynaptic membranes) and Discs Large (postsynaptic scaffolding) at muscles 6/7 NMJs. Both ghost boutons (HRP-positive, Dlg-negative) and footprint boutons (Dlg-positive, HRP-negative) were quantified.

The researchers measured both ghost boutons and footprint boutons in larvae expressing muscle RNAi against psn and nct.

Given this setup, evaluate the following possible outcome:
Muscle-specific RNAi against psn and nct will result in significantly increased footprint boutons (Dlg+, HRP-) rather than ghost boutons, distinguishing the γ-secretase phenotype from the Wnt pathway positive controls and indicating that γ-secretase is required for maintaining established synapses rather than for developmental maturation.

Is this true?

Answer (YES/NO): NO